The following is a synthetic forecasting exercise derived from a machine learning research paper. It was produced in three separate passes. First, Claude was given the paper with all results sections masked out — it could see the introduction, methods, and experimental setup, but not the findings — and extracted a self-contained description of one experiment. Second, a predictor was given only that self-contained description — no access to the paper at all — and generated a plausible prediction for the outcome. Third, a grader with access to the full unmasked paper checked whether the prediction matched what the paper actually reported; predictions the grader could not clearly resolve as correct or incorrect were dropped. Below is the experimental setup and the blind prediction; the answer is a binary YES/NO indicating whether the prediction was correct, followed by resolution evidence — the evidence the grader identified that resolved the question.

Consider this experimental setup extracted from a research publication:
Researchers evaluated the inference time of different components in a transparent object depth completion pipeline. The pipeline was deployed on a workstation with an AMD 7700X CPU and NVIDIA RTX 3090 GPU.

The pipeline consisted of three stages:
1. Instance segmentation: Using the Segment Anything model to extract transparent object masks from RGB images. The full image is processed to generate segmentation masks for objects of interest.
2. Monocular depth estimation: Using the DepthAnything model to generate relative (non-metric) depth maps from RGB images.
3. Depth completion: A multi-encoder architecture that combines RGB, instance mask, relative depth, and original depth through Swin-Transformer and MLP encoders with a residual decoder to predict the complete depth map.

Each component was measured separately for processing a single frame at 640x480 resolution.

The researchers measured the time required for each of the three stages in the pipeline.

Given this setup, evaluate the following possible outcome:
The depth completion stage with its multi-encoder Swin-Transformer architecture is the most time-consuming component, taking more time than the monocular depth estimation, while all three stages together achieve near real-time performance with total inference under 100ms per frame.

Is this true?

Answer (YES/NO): NO